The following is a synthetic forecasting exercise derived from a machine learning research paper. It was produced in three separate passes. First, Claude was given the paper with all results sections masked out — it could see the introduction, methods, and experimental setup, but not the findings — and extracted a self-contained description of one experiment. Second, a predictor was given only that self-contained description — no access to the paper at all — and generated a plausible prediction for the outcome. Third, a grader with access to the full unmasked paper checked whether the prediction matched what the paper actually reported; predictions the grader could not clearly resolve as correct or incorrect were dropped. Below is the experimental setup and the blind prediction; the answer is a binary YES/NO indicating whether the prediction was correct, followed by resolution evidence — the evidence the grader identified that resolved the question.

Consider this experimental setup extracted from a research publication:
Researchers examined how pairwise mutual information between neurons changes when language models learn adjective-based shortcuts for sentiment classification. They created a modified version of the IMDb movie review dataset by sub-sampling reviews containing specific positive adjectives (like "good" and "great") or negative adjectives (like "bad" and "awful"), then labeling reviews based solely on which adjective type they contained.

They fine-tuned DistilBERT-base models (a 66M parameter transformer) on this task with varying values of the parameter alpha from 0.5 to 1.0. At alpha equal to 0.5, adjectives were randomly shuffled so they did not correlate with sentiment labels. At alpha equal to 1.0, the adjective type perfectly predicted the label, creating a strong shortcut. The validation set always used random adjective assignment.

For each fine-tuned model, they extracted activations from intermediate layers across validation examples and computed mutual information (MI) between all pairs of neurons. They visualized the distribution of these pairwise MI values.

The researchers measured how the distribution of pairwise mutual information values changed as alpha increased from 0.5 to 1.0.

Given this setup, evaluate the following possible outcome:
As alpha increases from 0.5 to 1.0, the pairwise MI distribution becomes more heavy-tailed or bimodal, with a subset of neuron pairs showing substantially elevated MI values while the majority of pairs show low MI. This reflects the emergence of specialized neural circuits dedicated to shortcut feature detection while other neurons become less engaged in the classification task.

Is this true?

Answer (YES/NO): NO